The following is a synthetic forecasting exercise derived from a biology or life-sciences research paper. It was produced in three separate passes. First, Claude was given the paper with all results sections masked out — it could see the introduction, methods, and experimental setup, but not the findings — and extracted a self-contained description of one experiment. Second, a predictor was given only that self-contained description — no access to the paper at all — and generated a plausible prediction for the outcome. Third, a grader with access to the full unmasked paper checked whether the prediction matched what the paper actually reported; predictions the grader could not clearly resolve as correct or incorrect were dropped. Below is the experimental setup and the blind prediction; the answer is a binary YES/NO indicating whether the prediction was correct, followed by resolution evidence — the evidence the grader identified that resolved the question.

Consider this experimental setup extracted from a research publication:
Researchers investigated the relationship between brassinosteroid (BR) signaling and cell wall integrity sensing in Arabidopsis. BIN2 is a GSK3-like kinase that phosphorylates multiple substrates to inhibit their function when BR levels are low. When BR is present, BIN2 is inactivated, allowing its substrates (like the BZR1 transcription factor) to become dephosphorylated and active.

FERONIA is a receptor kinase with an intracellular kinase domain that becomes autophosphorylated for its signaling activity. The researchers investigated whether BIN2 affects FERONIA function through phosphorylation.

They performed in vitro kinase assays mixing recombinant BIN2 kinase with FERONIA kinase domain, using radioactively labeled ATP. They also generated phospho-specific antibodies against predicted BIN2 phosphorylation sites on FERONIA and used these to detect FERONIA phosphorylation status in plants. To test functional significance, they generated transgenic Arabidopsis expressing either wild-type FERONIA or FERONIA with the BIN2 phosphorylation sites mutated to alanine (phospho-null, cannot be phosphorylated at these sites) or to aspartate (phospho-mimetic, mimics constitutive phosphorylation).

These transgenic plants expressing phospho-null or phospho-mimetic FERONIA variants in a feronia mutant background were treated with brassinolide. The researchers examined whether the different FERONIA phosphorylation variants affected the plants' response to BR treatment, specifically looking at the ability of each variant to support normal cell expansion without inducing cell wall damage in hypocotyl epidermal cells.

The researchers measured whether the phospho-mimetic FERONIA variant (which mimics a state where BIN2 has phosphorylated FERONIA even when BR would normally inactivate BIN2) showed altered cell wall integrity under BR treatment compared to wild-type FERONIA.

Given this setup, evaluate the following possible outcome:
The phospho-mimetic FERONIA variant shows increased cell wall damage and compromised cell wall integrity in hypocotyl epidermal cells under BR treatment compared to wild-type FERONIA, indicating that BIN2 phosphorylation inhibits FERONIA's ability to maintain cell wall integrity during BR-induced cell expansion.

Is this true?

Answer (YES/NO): YES